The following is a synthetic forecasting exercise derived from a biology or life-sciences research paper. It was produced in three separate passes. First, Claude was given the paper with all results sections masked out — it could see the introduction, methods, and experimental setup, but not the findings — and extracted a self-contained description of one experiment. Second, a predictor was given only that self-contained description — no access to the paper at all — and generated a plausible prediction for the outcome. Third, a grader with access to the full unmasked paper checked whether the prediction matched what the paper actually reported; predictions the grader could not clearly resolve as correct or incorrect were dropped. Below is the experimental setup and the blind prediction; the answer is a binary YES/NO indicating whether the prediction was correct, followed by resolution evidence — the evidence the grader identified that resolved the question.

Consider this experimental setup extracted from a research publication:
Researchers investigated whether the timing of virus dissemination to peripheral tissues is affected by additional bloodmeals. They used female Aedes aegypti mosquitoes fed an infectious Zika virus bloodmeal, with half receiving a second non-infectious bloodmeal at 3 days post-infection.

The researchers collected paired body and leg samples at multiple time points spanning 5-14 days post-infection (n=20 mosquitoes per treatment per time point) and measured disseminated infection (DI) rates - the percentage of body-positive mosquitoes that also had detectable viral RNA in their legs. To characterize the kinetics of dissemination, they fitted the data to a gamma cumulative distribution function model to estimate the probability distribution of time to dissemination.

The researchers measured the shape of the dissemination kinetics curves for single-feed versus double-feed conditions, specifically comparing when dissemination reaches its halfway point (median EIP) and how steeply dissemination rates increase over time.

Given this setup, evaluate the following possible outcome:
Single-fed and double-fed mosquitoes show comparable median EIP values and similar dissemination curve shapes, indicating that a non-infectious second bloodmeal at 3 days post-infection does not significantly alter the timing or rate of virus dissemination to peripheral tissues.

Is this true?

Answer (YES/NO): NO